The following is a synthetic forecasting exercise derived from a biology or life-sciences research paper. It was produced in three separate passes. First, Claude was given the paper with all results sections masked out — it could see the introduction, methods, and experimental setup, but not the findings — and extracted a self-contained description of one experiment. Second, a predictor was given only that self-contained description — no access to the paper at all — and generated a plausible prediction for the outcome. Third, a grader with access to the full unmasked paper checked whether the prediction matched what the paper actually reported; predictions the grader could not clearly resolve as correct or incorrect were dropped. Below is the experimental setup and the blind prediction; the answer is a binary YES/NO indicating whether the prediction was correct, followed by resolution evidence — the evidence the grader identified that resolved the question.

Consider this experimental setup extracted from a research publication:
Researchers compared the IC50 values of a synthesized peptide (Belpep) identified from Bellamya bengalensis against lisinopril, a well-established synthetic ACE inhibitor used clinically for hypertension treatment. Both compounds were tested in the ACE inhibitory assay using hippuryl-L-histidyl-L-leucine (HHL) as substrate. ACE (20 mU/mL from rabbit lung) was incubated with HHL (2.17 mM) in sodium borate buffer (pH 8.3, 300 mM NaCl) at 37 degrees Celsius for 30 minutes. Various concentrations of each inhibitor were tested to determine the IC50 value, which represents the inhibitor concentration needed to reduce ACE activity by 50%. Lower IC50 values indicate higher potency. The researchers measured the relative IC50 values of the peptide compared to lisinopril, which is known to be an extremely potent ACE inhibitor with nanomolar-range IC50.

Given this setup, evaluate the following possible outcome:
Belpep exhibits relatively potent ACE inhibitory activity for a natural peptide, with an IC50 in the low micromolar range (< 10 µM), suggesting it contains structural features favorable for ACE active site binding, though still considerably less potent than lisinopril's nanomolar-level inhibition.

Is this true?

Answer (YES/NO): YES